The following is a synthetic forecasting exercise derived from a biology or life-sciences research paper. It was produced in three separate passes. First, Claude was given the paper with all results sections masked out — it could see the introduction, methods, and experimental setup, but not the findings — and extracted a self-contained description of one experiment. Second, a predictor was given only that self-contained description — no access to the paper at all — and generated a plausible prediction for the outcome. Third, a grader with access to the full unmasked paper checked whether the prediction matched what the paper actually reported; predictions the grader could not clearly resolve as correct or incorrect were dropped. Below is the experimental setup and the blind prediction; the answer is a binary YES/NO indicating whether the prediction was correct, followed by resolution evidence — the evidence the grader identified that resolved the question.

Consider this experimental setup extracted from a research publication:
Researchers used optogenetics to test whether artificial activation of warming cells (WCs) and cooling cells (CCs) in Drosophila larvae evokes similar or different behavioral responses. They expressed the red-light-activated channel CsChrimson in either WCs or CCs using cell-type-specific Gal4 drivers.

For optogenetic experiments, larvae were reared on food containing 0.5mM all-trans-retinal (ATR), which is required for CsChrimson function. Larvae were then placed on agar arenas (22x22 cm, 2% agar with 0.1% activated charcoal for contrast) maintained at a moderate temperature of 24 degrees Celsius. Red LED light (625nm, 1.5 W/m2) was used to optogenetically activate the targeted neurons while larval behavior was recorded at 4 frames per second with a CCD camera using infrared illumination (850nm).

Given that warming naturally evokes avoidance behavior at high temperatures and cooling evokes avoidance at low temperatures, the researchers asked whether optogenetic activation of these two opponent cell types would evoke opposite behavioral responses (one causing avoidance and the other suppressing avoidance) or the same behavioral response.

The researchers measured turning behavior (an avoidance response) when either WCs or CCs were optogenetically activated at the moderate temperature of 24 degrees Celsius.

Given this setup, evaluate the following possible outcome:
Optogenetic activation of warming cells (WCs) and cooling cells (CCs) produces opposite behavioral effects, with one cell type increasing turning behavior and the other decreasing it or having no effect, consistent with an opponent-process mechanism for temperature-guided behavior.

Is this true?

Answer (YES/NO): NO